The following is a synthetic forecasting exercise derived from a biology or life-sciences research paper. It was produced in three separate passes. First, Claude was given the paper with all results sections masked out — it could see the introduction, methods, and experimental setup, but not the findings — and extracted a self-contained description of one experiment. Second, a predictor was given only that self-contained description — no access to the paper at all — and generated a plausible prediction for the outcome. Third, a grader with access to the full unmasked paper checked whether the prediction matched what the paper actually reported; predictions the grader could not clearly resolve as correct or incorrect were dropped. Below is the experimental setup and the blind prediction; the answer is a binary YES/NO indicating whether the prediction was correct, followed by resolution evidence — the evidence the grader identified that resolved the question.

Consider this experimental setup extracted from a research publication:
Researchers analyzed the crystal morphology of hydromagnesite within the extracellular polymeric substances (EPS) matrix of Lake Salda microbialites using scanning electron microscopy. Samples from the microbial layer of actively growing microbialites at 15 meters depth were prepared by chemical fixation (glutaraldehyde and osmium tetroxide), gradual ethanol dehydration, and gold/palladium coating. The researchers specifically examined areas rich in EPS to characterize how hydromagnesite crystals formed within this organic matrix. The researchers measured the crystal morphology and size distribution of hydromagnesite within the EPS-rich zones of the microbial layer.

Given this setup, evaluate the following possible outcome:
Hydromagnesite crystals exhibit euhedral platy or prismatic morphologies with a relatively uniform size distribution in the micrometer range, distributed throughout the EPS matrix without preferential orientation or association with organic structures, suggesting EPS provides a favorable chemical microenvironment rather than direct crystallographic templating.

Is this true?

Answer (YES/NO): NO